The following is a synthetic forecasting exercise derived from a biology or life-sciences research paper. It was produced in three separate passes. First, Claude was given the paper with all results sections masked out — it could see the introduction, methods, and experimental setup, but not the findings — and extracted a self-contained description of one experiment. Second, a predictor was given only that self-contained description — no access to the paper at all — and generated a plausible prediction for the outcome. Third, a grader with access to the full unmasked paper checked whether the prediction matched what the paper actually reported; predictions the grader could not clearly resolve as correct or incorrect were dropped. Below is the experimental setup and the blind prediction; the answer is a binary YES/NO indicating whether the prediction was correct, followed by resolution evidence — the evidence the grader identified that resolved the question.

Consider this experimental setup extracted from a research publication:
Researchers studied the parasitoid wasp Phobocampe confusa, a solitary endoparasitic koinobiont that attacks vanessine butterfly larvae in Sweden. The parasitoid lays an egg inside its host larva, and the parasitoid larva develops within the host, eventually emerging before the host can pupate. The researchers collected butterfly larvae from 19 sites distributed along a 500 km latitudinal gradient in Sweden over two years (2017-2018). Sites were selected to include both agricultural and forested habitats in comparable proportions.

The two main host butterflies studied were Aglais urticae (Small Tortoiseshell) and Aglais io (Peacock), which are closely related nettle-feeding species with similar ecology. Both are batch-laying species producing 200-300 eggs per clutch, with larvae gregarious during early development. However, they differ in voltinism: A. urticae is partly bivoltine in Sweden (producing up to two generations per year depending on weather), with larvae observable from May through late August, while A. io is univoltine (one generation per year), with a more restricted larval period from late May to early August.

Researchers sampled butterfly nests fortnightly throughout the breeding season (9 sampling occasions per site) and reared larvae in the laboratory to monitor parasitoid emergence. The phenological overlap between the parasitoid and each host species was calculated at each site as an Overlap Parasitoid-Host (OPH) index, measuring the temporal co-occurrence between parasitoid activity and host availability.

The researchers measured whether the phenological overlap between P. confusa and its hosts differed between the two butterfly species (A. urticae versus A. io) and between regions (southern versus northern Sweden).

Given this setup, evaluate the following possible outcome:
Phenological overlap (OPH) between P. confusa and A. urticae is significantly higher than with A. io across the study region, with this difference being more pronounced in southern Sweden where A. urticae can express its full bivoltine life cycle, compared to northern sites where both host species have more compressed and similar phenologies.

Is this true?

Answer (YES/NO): NO